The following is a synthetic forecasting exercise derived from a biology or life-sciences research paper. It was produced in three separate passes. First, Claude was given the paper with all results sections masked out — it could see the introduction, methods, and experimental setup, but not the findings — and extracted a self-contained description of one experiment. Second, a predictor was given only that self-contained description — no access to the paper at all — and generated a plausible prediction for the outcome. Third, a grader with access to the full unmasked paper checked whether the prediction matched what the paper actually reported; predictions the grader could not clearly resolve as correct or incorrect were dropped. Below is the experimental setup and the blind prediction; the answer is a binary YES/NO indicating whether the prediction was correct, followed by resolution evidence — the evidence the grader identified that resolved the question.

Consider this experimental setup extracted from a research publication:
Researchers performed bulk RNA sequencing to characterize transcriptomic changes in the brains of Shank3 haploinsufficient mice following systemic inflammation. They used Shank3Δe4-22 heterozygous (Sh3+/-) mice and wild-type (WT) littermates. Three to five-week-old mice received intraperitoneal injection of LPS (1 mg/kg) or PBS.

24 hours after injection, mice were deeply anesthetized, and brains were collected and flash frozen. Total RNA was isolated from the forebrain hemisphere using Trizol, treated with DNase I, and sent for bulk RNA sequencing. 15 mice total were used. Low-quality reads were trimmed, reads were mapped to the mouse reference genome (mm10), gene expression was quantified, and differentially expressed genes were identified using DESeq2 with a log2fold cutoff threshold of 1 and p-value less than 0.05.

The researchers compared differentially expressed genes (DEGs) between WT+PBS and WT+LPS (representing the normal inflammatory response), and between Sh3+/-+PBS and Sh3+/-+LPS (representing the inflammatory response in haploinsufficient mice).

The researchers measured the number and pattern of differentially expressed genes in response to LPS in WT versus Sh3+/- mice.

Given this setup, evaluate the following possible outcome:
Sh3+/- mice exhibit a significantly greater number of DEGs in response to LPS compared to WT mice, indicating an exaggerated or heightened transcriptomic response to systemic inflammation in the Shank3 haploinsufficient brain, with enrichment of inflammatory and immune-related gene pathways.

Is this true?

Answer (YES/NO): NO